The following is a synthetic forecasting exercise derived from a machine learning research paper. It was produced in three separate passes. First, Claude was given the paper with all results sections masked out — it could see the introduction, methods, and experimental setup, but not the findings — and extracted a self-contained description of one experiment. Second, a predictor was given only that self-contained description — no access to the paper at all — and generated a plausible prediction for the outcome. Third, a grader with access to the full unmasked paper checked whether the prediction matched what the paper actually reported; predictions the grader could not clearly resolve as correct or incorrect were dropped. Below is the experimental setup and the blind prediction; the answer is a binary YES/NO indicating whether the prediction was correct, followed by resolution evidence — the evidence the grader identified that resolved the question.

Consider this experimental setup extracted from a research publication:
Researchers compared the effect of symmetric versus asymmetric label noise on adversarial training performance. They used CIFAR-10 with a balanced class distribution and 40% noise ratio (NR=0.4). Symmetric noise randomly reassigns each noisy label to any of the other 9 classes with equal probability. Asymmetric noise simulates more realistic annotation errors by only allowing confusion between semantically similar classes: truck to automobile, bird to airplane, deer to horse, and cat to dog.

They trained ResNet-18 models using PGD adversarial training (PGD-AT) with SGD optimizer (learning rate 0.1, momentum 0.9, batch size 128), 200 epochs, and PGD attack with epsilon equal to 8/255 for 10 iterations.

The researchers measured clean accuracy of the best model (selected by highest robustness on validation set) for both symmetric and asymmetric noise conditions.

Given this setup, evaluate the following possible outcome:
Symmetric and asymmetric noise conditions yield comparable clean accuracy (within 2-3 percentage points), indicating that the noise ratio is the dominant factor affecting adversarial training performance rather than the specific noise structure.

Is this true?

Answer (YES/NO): YES